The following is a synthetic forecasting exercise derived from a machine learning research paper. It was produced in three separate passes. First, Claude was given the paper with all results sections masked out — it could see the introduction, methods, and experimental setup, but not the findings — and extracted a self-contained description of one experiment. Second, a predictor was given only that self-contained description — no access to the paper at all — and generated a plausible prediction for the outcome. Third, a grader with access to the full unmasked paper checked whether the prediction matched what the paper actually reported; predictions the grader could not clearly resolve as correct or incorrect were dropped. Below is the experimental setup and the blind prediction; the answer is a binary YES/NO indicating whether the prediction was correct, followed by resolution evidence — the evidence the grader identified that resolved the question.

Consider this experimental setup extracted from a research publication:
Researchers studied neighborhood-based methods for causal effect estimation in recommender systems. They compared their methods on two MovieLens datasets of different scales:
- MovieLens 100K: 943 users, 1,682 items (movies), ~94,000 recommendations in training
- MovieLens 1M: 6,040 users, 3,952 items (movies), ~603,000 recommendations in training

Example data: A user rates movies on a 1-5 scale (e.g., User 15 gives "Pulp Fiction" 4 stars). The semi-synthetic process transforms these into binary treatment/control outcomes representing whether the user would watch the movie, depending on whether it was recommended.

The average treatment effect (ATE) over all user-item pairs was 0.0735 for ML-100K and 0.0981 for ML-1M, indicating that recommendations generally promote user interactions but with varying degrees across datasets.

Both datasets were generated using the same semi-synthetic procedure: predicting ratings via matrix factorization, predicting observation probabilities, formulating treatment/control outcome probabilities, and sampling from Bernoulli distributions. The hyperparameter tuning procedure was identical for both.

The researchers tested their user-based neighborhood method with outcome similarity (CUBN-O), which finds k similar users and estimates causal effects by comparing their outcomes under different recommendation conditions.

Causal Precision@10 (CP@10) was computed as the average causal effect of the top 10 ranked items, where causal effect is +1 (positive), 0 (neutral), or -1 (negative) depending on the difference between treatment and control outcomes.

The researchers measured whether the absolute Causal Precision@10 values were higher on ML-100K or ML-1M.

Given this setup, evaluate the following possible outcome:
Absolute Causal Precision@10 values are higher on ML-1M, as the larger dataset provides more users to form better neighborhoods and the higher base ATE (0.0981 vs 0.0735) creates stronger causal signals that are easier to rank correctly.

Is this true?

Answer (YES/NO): NO